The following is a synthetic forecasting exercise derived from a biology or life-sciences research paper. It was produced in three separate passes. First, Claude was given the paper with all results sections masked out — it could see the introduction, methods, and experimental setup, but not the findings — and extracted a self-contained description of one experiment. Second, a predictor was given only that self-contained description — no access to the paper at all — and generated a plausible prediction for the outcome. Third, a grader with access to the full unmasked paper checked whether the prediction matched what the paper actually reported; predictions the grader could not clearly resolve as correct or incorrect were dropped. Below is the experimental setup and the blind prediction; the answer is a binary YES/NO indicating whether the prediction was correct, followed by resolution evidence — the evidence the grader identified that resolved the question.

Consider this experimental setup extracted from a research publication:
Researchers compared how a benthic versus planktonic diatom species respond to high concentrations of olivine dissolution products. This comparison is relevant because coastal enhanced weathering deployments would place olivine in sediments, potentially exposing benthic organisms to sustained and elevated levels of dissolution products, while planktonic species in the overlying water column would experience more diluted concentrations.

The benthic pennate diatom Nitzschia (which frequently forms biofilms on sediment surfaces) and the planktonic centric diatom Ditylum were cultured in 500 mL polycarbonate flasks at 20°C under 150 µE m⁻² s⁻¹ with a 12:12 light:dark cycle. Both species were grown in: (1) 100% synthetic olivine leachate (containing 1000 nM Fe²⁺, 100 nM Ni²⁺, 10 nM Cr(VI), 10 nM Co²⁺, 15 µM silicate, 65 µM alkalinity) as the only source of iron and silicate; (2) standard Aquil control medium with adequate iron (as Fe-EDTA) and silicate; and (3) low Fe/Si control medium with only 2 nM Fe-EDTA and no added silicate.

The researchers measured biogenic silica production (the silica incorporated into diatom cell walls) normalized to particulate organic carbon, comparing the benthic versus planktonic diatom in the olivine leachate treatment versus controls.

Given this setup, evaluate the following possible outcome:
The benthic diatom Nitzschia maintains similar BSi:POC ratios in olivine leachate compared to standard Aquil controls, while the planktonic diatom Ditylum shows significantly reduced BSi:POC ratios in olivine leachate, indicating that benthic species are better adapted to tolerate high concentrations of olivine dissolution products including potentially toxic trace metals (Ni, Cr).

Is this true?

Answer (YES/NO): NO